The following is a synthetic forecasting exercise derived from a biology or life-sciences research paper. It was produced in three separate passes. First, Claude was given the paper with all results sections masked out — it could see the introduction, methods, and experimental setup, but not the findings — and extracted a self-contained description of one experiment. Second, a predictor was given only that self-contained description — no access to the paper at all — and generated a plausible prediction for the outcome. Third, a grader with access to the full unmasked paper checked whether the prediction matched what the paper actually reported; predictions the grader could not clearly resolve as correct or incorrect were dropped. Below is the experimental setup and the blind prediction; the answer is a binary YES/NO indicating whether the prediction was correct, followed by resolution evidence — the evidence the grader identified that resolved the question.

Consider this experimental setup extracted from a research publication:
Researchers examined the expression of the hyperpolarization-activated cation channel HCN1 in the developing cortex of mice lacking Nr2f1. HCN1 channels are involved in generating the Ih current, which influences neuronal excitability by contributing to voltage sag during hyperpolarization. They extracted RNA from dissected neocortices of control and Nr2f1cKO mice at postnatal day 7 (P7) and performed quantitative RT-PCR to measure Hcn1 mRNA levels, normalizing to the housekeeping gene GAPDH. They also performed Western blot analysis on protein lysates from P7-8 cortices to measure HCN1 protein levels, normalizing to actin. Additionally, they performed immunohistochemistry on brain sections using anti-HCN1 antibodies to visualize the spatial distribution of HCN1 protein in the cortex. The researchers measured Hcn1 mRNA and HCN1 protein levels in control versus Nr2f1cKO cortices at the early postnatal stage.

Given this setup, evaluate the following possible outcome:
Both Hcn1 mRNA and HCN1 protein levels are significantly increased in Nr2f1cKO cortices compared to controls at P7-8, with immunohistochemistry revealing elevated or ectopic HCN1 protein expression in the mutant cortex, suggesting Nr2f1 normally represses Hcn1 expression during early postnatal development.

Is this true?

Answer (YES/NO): NO